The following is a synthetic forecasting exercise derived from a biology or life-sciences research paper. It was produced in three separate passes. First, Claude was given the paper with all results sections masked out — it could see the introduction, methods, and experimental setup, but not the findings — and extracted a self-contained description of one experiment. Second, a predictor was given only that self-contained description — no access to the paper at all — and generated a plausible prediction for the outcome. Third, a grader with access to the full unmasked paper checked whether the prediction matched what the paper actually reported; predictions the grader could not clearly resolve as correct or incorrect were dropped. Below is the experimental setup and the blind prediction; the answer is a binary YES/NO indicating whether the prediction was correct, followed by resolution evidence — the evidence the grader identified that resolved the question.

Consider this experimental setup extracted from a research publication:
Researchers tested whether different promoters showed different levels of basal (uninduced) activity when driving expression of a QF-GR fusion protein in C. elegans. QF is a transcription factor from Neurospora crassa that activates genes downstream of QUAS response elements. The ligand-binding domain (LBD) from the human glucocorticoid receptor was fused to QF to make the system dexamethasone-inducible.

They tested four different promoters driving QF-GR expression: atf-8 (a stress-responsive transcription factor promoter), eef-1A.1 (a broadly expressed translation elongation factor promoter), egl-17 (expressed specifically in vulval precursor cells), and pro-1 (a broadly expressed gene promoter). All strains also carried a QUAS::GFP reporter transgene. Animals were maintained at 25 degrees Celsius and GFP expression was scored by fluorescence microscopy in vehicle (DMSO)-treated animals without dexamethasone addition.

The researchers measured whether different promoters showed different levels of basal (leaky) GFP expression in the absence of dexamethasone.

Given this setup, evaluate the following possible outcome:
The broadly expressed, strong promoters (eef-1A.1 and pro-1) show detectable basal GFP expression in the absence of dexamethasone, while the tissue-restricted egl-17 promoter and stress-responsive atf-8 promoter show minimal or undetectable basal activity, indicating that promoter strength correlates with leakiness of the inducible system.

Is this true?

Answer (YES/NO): NO